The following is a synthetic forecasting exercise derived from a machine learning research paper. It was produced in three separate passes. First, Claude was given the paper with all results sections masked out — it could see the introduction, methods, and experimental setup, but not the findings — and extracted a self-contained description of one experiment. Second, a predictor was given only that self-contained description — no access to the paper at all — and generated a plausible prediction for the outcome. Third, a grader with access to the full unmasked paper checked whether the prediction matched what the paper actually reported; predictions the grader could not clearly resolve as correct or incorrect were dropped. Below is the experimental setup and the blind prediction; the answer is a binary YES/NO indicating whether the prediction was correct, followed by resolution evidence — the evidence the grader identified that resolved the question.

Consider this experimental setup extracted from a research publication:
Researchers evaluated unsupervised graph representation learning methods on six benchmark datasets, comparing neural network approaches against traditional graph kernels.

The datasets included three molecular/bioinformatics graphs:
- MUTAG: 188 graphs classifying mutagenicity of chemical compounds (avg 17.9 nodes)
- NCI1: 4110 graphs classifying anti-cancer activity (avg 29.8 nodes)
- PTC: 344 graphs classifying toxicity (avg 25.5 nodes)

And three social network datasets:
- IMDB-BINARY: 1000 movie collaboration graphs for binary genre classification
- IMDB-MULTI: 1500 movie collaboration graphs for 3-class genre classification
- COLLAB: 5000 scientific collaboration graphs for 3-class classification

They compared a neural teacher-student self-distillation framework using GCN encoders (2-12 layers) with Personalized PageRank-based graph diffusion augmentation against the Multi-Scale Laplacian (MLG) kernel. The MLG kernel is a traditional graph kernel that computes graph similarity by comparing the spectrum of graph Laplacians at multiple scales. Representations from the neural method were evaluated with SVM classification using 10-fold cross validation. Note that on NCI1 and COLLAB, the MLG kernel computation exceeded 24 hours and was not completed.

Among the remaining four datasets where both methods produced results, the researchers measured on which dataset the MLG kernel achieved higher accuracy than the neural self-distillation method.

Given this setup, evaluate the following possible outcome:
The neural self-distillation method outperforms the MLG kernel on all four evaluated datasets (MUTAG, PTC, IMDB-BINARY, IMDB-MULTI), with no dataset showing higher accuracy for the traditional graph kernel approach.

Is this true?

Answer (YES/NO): NO